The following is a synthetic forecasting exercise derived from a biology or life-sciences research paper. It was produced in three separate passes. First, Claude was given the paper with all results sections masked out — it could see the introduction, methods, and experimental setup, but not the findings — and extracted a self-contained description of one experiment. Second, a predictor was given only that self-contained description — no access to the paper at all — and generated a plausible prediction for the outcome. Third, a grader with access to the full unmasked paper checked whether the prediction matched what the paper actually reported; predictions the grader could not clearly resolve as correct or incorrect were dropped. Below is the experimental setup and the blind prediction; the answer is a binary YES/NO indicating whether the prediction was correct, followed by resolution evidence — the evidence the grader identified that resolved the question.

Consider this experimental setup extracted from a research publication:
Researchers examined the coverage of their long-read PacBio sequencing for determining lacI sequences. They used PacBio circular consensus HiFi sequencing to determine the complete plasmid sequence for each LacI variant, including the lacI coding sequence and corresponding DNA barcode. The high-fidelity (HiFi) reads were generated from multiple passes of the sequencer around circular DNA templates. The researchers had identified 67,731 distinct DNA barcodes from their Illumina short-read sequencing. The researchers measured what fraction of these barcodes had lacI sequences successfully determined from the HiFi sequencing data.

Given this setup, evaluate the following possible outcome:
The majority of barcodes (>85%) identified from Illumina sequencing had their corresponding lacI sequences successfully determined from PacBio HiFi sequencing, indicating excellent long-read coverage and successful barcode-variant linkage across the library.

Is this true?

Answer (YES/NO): YES